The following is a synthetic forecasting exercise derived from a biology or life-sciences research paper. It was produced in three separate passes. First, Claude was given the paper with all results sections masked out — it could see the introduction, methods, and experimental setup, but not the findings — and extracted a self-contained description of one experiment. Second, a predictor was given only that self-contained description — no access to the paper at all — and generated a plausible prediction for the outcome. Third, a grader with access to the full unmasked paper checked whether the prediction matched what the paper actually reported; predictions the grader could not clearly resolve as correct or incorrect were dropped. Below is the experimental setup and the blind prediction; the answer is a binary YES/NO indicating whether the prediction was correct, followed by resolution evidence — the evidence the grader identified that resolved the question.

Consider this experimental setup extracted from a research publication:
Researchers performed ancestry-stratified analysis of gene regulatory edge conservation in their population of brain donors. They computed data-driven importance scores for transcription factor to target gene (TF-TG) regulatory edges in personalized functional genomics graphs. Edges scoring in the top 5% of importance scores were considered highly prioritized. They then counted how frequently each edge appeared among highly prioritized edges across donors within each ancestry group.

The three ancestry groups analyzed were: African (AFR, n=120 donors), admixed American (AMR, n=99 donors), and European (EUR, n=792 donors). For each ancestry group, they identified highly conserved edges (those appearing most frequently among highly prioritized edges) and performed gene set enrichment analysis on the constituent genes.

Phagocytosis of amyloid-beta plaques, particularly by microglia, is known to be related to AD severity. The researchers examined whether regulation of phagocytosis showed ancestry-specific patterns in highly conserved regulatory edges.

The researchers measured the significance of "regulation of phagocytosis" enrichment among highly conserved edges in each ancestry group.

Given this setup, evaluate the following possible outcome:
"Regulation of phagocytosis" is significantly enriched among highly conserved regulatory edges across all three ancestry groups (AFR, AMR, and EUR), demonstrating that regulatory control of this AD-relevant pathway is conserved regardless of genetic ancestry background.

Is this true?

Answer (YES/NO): NO